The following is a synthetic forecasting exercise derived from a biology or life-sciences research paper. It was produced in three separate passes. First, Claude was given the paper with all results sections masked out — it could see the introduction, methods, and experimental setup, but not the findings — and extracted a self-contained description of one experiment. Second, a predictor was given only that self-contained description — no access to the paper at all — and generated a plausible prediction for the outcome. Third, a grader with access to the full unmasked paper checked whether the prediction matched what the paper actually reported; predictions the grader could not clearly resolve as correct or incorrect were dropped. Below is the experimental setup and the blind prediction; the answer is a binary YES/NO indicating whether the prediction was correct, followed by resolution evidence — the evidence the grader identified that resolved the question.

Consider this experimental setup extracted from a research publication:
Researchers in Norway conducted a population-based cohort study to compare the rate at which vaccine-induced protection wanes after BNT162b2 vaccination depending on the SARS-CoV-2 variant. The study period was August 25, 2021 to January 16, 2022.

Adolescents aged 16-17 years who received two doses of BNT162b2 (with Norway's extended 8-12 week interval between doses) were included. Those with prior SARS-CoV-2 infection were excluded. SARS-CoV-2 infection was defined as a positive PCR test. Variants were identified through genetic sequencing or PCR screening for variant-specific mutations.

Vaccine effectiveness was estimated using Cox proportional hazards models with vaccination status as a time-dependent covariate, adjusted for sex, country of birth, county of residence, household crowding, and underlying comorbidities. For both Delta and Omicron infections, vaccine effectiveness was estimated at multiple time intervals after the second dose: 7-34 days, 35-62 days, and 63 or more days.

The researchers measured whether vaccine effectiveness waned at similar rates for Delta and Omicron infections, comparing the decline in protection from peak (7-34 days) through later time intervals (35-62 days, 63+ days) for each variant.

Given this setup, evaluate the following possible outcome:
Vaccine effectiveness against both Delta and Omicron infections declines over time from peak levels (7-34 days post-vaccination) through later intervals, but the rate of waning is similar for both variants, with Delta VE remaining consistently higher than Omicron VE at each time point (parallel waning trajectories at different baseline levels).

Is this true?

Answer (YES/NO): NO